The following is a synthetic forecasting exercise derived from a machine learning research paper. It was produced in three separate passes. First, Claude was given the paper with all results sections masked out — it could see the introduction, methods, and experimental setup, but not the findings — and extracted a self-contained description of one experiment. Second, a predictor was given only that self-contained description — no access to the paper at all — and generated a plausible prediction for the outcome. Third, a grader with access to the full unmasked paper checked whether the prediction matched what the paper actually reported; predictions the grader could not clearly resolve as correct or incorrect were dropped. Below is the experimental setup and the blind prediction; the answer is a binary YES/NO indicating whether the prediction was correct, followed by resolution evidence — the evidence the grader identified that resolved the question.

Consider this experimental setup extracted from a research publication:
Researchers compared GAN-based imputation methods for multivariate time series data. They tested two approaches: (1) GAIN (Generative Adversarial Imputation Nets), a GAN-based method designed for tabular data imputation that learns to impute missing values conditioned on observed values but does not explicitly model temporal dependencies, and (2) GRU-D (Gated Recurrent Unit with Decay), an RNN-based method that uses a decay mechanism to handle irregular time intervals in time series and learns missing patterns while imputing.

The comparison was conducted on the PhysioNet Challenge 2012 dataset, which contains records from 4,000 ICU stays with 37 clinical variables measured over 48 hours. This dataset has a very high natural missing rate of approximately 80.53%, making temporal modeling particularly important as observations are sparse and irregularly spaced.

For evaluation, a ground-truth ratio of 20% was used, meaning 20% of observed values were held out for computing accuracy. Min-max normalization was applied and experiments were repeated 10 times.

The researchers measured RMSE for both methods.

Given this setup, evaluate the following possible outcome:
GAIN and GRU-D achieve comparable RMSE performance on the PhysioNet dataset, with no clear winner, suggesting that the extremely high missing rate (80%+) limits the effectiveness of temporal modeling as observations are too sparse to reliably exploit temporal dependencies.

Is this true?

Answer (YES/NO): NO